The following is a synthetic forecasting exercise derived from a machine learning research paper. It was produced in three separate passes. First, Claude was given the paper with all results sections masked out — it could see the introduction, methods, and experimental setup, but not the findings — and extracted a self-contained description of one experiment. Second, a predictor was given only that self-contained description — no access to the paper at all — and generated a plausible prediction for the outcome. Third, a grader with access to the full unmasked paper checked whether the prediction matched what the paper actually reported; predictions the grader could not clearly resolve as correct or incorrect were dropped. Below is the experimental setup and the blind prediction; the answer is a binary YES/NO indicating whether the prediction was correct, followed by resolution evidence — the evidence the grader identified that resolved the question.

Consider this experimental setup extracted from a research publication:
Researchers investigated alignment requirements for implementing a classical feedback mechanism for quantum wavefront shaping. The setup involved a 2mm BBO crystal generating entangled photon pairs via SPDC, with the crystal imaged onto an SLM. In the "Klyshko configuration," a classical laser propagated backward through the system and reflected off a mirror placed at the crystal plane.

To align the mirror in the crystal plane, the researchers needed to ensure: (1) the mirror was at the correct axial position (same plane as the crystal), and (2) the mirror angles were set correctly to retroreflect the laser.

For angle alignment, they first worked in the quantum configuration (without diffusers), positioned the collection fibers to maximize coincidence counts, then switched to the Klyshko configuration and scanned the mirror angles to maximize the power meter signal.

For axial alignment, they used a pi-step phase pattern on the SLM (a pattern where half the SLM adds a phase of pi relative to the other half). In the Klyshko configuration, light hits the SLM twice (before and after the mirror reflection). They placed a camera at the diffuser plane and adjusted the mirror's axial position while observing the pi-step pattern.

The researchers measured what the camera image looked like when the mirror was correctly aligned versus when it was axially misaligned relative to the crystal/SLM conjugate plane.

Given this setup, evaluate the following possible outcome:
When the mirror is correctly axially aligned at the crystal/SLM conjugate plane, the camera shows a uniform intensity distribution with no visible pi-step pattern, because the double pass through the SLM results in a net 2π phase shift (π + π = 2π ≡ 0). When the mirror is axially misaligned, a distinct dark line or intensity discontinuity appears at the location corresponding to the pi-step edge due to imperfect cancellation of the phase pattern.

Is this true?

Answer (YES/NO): NO